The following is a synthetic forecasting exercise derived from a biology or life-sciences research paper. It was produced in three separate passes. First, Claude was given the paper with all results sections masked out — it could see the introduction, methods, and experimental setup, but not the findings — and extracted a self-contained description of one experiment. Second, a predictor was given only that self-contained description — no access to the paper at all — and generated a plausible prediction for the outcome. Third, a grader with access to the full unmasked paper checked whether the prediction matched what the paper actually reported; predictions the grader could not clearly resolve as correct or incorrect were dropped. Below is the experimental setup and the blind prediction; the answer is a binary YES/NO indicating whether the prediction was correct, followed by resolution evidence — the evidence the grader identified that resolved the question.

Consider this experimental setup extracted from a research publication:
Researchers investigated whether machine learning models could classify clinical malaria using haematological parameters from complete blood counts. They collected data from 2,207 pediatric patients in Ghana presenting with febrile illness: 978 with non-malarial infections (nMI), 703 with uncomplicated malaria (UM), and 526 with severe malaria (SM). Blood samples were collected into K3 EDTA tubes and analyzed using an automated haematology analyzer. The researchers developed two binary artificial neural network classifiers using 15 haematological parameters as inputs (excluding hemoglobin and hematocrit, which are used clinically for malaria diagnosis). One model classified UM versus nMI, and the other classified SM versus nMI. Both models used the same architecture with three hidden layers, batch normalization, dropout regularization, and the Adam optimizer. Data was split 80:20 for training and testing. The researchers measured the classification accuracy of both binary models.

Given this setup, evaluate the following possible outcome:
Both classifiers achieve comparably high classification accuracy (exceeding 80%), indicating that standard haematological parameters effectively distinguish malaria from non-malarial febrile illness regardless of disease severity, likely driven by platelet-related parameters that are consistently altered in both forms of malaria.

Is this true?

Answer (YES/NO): NO